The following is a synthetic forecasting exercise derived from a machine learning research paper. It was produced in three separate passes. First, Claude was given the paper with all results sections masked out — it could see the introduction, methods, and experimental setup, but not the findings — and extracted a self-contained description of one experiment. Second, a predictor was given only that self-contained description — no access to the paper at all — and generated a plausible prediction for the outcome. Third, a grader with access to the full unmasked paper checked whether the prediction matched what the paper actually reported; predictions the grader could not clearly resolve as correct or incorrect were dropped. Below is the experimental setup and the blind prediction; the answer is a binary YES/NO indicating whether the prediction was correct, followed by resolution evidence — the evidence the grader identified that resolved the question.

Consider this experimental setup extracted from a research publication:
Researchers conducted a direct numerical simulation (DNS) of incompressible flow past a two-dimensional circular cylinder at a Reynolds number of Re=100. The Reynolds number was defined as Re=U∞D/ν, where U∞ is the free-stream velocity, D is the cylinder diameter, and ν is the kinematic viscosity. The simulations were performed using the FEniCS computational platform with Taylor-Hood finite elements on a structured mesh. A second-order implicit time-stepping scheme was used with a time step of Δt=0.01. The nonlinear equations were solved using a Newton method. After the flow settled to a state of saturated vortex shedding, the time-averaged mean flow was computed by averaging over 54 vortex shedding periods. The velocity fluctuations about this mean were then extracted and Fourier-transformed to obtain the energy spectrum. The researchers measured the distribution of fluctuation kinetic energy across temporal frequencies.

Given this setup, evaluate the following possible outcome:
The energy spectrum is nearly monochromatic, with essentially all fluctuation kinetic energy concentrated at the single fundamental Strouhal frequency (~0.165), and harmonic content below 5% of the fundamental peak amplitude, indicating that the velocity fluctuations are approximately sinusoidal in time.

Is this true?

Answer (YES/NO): NO